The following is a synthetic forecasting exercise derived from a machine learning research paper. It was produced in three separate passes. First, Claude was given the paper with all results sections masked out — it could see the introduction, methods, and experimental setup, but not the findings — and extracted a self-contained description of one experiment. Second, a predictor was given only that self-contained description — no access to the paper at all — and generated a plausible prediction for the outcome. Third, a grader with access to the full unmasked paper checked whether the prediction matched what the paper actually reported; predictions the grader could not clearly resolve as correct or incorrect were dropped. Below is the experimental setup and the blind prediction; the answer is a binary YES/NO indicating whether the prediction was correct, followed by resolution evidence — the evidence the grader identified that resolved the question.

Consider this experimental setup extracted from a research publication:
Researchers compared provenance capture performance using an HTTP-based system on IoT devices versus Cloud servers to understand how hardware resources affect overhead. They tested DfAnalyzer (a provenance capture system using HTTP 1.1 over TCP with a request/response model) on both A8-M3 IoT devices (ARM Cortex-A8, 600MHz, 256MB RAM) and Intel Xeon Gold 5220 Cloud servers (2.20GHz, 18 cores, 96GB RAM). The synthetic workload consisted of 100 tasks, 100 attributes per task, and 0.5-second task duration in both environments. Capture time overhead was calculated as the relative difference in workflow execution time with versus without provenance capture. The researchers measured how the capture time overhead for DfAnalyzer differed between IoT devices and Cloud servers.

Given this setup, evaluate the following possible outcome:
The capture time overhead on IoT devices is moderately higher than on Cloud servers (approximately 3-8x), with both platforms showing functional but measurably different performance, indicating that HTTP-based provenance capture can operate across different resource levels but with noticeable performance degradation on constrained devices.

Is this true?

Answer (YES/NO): NO